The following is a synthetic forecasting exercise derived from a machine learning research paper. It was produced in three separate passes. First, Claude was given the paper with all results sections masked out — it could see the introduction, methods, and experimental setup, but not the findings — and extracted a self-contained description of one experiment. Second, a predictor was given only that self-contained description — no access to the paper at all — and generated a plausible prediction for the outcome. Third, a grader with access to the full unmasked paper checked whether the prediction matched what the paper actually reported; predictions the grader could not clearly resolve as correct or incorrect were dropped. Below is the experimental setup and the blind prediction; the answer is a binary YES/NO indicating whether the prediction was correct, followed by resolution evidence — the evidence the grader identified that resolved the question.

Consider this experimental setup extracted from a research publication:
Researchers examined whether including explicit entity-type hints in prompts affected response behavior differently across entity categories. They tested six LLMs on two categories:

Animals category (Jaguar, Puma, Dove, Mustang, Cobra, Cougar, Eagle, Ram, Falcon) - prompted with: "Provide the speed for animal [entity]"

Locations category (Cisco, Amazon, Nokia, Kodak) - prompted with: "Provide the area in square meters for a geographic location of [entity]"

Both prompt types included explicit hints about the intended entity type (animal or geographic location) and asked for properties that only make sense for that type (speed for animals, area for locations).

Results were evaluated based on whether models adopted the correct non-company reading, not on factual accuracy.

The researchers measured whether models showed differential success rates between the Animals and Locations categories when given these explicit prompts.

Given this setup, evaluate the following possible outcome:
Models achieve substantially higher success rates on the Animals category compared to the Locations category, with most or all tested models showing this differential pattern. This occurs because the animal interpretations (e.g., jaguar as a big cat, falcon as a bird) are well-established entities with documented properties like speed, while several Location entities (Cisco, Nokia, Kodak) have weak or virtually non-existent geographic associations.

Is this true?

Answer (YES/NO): YES